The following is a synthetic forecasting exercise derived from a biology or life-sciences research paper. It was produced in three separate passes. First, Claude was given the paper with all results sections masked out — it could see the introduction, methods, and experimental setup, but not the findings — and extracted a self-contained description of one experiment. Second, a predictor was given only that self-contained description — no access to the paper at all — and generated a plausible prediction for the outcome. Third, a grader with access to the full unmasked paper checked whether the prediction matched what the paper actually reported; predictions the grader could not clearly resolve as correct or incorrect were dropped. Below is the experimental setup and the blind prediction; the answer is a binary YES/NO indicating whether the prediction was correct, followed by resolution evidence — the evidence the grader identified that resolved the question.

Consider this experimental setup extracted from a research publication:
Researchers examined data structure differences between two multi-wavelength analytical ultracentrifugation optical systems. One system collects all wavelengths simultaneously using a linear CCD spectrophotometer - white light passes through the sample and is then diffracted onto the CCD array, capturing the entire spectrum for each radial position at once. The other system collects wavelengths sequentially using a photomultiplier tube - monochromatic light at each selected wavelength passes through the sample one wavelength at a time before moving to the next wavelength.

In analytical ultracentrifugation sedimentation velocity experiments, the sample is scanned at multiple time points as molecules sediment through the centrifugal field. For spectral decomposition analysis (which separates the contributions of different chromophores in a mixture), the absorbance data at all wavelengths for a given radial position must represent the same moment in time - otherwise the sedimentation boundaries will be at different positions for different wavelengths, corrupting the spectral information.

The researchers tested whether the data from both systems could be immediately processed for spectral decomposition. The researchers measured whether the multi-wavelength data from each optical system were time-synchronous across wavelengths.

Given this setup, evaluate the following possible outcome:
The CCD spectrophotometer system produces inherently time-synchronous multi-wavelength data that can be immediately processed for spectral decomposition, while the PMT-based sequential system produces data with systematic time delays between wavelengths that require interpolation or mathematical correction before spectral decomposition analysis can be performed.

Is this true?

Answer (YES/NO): YES